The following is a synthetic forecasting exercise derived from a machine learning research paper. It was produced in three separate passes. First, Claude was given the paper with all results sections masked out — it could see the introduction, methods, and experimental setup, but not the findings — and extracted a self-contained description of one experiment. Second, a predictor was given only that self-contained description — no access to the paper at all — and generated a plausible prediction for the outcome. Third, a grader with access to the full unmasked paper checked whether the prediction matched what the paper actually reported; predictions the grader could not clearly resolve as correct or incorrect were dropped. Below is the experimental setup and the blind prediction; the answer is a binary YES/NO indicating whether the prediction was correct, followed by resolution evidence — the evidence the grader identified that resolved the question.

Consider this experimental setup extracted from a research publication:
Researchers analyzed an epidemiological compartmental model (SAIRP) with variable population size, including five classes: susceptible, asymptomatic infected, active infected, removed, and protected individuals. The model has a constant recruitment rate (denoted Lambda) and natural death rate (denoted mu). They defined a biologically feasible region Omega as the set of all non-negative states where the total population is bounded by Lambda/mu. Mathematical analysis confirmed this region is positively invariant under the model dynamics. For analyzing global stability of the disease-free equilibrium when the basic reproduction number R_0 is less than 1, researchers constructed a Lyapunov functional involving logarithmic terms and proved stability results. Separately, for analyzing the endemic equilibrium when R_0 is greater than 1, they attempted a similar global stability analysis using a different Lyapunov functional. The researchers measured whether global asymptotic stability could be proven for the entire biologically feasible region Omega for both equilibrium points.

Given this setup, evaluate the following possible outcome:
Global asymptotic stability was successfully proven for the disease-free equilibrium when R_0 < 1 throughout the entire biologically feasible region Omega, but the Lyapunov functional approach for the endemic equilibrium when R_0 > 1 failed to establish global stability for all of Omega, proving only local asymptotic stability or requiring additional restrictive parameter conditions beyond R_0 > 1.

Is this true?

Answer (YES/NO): NO